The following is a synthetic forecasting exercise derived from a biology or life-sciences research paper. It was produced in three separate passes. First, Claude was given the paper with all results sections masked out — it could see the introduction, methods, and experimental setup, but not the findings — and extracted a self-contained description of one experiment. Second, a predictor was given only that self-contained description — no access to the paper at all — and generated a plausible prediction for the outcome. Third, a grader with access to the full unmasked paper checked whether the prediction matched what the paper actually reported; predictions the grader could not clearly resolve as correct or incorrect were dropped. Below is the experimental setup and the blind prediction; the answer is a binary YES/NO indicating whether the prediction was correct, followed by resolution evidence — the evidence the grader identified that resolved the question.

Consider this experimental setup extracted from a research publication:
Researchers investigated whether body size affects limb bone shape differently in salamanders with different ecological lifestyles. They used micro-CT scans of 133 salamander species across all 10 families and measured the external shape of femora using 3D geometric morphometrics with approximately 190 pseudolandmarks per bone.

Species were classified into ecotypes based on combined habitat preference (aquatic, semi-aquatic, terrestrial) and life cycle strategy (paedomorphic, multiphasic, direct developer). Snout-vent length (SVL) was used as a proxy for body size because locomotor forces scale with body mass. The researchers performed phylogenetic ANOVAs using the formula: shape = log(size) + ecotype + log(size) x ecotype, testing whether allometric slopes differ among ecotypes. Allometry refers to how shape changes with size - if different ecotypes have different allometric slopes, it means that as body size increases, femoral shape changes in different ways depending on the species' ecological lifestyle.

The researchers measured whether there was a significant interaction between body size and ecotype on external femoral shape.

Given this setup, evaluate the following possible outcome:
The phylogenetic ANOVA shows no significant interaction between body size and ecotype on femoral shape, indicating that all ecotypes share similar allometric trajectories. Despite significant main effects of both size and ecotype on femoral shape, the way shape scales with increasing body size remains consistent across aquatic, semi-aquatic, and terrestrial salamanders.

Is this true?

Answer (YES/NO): NO